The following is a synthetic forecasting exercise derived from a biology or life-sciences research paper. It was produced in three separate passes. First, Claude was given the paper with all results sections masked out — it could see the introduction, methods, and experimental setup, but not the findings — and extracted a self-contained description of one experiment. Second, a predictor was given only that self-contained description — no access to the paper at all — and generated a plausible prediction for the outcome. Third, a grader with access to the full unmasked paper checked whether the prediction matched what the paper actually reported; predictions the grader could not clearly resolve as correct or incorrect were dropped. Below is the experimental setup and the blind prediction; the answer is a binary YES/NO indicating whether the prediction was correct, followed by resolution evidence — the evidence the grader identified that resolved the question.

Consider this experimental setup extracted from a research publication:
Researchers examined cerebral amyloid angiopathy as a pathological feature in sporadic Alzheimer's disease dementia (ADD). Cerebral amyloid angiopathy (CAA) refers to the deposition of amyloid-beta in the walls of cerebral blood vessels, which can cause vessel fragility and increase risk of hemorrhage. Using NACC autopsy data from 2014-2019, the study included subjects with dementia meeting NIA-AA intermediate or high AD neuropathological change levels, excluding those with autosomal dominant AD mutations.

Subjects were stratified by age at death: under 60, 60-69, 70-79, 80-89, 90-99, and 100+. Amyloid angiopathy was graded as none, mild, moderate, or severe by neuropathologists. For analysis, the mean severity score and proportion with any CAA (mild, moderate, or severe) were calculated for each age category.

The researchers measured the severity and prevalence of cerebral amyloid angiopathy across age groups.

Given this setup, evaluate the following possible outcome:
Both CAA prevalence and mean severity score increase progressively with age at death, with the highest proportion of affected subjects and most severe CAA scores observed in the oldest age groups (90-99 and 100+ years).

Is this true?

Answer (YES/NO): NO